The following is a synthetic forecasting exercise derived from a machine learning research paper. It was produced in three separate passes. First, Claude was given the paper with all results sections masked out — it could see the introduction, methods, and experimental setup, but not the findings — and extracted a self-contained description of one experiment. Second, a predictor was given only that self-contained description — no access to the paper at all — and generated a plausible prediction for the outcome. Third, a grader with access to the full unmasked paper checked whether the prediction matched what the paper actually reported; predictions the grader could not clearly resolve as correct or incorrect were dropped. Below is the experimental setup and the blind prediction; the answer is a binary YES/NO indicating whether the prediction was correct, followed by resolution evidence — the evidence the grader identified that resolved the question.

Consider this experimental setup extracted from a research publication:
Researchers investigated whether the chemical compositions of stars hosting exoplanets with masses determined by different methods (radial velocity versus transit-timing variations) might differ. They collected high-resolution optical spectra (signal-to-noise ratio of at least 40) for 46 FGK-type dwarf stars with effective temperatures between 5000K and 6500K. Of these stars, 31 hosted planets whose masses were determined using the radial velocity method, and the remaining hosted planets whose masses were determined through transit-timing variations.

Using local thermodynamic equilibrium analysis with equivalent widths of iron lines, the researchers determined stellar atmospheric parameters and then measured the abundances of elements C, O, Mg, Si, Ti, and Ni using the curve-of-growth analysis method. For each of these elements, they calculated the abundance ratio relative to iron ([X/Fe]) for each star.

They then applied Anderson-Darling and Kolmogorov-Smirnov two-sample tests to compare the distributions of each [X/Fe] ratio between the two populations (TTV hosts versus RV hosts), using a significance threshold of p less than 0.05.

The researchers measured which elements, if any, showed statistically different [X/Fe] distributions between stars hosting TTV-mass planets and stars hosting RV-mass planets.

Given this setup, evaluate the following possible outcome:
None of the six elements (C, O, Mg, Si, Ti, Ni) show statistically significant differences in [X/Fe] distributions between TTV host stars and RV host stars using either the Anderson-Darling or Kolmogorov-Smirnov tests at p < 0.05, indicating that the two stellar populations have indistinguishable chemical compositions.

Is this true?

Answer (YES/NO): NO